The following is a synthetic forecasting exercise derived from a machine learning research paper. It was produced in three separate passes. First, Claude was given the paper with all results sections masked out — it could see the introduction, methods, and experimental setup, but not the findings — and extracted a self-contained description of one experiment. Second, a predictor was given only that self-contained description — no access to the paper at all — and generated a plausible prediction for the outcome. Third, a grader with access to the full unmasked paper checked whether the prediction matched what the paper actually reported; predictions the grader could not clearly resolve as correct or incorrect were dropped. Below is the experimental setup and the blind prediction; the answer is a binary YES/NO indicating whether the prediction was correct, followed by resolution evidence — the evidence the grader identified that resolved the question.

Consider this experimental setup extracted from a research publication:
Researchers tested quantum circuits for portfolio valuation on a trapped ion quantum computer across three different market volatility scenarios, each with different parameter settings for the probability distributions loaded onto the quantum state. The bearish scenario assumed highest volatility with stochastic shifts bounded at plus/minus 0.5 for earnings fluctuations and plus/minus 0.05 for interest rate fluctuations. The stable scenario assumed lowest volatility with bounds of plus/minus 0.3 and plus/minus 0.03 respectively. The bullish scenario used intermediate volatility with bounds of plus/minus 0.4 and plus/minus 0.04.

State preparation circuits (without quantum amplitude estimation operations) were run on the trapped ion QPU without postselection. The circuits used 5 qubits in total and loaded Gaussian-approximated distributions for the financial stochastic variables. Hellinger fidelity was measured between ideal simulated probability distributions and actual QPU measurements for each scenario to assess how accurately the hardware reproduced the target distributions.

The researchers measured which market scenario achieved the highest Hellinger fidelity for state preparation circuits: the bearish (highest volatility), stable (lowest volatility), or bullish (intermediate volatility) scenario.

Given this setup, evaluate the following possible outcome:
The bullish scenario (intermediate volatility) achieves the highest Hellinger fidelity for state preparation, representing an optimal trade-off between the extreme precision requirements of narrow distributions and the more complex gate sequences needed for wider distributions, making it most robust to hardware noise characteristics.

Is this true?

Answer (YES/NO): YES